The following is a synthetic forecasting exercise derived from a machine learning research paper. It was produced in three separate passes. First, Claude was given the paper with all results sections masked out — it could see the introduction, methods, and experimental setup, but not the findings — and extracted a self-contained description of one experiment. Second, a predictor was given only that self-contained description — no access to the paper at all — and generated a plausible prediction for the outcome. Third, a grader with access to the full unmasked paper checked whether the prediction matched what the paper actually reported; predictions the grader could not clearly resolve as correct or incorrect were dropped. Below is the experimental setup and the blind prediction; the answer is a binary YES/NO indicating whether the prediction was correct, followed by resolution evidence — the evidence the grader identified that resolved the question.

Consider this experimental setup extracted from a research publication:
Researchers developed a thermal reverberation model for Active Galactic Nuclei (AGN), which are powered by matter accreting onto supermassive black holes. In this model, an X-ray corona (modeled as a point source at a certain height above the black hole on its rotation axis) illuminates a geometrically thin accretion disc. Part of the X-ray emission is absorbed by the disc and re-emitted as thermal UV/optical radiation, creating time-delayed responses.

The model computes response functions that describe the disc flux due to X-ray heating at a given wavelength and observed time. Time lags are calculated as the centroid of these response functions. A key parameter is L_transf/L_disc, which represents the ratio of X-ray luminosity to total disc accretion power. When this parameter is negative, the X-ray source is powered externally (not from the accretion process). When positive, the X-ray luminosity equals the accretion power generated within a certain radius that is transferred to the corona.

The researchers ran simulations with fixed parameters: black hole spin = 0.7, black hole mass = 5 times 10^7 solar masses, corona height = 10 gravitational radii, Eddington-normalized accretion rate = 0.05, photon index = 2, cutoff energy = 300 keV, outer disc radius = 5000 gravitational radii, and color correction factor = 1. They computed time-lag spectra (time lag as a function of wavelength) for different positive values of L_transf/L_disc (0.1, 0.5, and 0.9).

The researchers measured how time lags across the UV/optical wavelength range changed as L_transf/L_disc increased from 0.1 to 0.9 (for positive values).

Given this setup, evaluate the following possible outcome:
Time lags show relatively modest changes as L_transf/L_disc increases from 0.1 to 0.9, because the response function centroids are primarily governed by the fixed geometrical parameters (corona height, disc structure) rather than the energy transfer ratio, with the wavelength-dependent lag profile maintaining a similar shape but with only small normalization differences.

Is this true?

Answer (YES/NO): NO